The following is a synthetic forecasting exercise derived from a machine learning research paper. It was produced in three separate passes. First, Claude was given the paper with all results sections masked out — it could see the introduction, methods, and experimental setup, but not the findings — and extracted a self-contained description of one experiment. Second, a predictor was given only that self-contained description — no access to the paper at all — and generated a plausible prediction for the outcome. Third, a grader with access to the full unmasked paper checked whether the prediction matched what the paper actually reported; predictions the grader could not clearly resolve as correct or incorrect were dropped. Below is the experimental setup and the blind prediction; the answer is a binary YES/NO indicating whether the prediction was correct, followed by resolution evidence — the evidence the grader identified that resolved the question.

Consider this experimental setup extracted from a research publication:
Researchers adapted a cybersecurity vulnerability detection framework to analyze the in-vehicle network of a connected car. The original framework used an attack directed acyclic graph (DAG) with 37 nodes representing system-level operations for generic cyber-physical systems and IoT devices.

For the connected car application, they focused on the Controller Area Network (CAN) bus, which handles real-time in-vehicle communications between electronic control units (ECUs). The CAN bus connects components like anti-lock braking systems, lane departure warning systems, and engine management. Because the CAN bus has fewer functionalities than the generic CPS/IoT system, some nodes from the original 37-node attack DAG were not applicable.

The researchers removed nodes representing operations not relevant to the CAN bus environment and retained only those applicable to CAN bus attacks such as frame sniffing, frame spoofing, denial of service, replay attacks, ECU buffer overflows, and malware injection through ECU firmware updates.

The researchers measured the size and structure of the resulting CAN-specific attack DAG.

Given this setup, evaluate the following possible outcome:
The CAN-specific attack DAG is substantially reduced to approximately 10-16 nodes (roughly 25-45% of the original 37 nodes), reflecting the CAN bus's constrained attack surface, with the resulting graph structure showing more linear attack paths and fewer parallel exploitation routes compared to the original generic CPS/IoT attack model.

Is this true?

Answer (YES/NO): NO